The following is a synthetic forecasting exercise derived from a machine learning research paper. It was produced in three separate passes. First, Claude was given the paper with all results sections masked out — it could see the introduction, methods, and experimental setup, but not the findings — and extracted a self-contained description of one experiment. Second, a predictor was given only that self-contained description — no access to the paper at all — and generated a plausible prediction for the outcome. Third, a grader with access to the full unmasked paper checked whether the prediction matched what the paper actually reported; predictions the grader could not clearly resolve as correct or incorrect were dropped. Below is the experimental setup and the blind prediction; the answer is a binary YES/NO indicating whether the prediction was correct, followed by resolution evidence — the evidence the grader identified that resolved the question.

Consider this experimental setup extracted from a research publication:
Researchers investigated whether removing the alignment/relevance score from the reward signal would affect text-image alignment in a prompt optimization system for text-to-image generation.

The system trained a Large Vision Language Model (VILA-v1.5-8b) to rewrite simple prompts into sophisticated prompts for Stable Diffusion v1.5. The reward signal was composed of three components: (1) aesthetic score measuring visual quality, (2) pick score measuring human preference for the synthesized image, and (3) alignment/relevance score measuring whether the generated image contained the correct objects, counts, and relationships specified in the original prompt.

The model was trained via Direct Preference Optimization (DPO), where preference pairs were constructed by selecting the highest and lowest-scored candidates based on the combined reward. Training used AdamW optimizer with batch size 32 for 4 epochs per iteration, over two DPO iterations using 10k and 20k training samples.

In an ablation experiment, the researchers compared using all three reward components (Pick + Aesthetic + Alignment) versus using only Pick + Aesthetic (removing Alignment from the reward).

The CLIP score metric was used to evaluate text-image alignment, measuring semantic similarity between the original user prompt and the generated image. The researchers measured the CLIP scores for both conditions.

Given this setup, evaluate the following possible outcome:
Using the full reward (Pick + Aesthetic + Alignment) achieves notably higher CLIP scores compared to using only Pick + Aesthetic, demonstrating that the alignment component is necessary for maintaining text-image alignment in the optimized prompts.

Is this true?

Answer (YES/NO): NO